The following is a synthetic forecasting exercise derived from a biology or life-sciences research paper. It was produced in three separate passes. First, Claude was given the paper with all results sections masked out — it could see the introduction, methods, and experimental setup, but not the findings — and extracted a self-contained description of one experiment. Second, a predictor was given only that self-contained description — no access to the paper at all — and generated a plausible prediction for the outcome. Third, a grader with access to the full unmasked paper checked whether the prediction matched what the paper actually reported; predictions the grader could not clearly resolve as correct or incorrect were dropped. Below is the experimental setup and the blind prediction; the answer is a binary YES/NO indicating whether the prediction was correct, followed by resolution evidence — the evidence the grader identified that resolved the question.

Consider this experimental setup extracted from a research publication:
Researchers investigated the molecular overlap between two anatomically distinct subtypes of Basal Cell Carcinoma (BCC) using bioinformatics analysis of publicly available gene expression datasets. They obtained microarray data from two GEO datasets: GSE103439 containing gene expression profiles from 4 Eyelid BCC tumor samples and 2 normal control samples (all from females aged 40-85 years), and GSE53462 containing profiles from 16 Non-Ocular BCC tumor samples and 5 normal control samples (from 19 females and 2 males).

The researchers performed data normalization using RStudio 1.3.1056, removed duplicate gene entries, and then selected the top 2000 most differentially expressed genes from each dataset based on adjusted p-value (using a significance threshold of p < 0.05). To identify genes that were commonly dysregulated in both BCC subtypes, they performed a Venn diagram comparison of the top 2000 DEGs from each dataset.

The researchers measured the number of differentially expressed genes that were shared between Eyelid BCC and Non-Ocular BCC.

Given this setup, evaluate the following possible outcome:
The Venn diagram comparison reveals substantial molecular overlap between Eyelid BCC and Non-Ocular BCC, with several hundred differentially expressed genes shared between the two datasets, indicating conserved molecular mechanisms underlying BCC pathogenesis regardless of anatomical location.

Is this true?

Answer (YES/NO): NO